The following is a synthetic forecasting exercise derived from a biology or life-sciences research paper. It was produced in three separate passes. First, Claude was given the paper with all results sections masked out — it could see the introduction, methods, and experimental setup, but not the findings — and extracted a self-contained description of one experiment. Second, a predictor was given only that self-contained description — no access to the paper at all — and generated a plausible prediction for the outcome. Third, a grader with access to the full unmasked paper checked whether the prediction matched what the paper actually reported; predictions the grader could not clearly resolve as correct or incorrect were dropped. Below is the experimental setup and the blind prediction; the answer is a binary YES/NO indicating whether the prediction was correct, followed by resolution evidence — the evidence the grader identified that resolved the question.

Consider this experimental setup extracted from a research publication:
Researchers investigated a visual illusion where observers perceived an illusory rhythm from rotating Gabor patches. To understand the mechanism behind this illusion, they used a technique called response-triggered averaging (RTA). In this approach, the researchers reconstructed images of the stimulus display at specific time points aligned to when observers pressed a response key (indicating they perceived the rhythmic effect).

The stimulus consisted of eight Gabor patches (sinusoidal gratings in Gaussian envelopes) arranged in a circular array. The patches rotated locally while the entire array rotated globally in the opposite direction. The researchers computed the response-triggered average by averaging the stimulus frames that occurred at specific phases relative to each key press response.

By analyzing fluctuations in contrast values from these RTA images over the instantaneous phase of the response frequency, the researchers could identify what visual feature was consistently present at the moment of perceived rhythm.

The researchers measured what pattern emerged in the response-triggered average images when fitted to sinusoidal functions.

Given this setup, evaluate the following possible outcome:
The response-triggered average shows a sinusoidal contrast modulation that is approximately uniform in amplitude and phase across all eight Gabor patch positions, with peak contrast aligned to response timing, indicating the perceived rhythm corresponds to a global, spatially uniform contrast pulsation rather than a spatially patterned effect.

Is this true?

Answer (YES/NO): NO